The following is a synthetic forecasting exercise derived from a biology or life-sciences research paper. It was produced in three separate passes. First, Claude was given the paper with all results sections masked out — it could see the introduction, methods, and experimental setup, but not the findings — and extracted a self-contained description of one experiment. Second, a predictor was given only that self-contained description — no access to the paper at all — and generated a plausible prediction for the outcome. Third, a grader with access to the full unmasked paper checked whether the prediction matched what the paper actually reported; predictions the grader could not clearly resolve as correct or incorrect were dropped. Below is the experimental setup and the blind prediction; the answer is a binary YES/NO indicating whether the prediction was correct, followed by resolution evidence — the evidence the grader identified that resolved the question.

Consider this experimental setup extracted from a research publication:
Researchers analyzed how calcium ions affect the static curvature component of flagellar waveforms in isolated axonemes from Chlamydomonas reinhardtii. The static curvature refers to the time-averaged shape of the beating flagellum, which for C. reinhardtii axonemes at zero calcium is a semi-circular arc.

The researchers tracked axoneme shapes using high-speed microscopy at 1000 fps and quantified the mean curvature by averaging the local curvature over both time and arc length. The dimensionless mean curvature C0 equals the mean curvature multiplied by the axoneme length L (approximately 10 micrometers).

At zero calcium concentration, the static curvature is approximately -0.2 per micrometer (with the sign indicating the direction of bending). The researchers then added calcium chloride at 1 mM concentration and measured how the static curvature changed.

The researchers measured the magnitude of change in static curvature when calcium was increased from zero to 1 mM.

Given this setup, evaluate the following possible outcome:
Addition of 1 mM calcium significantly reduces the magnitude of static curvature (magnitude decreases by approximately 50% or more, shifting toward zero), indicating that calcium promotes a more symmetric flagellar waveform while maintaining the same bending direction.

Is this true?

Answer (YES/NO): YES